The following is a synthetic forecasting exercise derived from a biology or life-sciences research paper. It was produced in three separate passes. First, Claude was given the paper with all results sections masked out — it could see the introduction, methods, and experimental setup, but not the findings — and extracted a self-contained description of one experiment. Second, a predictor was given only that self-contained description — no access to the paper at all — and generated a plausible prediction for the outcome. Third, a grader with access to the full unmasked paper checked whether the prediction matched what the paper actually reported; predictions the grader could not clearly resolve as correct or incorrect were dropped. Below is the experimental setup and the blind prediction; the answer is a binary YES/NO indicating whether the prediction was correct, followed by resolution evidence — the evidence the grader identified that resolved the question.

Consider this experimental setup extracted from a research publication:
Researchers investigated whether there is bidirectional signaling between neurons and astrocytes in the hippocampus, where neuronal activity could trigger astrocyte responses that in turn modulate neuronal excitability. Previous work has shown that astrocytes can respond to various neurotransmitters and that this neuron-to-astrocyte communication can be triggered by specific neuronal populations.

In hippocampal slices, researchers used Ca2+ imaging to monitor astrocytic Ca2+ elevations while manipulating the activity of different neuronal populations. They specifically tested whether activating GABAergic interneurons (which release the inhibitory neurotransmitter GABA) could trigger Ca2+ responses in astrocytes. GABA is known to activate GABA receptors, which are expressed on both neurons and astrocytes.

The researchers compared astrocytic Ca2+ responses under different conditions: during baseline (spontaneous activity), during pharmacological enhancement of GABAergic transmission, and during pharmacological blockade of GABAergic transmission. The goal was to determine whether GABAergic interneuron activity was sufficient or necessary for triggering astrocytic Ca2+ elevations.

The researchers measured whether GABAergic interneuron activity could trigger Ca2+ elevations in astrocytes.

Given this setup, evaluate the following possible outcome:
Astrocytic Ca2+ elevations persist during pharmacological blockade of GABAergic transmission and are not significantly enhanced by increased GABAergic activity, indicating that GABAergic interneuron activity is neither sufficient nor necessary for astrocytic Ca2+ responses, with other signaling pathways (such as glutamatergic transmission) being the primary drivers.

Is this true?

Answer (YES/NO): NO